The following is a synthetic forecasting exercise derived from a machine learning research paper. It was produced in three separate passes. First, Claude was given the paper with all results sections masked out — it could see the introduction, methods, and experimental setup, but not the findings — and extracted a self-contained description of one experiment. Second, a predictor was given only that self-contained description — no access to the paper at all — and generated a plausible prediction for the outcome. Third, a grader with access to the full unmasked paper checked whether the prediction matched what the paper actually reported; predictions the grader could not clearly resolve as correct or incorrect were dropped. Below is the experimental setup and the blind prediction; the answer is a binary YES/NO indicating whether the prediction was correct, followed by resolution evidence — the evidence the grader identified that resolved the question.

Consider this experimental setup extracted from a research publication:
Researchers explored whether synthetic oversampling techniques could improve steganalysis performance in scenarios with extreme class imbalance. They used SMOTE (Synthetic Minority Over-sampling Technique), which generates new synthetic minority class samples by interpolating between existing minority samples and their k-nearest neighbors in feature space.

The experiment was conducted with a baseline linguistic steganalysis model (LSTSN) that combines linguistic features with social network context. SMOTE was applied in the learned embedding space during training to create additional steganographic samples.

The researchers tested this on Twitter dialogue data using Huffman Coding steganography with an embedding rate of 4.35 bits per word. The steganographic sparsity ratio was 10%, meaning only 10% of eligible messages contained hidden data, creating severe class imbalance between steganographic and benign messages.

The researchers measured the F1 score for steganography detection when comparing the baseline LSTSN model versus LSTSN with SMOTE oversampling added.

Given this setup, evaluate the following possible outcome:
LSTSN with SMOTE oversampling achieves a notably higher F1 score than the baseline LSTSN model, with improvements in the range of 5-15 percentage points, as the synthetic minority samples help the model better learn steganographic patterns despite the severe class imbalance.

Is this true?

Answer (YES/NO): NO